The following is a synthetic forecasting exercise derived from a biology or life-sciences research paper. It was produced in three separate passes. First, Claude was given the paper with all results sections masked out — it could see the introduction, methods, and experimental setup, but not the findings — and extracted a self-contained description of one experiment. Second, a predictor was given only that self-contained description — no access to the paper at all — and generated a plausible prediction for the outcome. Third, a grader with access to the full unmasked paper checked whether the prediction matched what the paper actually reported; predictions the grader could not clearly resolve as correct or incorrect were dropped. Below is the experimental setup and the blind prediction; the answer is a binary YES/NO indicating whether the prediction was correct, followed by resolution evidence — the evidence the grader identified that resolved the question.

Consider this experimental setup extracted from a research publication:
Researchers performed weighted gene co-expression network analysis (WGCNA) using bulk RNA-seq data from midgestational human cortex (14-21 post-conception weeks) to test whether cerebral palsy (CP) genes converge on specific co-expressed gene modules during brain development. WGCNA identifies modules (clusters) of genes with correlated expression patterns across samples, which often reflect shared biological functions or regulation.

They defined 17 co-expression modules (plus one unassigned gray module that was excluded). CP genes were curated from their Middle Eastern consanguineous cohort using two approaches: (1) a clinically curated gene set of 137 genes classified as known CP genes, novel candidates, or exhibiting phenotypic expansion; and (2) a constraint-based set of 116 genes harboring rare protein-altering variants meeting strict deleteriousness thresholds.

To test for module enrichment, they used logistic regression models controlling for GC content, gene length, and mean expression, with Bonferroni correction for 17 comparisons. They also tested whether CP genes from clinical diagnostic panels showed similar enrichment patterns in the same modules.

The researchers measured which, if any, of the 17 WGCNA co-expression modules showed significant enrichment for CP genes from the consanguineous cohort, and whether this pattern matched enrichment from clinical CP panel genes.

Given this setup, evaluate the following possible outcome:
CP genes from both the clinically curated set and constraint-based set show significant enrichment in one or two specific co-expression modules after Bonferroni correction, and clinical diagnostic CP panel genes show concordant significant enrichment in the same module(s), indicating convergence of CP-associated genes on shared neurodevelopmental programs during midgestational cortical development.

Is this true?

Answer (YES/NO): NO